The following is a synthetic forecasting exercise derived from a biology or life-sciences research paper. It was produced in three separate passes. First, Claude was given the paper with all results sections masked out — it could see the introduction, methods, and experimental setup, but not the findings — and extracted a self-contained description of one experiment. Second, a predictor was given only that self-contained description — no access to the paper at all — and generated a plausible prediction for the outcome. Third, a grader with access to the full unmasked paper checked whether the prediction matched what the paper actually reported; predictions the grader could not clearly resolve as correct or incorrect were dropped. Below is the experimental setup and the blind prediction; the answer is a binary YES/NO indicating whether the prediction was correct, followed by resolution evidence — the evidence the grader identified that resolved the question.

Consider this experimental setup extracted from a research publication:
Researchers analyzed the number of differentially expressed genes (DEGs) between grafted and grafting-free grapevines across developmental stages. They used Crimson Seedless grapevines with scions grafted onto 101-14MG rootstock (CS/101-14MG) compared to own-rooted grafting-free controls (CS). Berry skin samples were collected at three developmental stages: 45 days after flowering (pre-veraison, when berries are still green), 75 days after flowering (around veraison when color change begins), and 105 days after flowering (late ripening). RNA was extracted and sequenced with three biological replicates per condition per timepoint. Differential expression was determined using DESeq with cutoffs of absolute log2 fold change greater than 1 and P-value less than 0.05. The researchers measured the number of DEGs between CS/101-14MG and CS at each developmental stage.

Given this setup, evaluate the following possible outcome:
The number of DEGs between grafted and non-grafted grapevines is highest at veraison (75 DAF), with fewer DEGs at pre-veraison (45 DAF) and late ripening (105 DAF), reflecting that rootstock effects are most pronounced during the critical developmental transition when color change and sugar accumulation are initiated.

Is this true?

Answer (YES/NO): YES